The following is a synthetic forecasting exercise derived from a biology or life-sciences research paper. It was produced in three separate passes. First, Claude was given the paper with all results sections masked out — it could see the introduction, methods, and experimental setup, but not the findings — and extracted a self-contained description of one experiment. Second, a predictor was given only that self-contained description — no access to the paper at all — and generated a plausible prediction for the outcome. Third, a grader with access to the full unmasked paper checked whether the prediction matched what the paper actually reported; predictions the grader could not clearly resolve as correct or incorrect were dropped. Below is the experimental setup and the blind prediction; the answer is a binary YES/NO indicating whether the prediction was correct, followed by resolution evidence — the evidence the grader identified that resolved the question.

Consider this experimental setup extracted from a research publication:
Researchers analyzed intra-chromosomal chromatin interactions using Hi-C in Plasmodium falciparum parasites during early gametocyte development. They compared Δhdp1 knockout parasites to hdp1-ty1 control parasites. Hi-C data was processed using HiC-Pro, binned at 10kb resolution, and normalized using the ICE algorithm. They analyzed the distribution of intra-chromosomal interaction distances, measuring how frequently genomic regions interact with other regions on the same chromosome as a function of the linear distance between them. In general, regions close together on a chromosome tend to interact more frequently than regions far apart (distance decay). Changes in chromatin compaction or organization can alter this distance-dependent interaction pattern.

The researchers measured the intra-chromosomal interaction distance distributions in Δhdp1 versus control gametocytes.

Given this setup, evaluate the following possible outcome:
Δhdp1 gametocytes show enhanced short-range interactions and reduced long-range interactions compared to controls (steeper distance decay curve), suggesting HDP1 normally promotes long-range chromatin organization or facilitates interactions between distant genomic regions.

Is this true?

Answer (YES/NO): YES